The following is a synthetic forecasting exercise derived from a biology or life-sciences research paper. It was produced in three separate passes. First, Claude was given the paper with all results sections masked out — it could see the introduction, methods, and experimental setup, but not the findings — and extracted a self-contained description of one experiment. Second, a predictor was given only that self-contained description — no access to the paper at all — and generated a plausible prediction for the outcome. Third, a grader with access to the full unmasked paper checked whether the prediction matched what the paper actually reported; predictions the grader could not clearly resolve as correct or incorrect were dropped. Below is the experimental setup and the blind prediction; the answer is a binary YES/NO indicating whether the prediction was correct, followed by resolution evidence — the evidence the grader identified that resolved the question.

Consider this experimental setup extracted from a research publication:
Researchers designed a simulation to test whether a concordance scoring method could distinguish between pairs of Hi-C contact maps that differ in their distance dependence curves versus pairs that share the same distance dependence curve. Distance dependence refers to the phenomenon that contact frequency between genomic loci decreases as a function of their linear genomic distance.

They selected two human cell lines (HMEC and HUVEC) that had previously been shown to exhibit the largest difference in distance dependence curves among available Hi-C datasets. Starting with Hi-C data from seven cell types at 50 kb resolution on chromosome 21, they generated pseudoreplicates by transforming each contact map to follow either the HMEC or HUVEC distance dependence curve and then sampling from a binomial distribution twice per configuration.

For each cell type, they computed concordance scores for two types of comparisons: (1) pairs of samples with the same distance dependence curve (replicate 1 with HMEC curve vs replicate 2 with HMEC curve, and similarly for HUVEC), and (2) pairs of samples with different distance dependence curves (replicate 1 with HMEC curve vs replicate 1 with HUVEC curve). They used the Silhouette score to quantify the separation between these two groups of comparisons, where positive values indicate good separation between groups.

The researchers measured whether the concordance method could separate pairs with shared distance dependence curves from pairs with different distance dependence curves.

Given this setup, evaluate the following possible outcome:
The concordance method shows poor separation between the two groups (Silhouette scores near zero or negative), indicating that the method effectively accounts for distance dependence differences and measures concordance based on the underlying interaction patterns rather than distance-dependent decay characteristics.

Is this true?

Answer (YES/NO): NO